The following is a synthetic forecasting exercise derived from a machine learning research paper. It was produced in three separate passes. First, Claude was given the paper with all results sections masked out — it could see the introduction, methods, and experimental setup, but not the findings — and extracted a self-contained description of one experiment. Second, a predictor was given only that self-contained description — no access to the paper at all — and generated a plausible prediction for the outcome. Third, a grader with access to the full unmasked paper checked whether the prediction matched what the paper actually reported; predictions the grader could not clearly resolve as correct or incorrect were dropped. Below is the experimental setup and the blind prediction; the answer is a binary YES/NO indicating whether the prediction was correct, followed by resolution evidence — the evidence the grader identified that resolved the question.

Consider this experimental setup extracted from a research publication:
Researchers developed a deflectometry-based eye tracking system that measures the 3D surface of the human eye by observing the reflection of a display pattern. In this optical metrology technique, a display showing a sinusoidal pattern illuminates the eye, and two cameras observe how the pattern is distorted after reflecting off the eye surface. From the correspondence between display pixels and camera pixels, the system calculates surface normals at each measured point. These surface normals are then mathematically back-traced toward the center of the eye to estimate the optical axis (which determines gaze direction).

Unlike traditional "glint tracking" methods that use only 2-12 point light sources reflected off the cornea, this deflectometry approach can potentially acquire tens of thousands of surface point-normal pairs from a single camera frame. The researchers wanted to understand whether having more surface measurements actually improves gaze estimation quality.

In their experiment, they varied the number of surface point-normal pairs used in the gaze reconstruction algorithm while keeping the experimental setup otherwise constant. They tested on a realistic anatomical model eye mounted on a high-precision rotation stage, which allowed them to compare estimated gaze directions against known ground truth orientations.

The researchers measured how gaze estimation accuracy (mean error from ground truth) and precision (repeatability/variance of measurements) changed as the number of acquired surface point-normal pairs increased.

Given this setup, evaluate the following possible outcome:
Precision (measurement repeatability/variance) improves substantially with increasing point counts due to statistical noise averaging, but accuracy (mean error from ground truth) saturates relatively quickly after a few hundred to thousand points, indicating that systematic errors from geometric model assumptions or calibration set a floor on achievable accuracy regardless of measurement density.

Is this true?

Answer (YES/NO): NO